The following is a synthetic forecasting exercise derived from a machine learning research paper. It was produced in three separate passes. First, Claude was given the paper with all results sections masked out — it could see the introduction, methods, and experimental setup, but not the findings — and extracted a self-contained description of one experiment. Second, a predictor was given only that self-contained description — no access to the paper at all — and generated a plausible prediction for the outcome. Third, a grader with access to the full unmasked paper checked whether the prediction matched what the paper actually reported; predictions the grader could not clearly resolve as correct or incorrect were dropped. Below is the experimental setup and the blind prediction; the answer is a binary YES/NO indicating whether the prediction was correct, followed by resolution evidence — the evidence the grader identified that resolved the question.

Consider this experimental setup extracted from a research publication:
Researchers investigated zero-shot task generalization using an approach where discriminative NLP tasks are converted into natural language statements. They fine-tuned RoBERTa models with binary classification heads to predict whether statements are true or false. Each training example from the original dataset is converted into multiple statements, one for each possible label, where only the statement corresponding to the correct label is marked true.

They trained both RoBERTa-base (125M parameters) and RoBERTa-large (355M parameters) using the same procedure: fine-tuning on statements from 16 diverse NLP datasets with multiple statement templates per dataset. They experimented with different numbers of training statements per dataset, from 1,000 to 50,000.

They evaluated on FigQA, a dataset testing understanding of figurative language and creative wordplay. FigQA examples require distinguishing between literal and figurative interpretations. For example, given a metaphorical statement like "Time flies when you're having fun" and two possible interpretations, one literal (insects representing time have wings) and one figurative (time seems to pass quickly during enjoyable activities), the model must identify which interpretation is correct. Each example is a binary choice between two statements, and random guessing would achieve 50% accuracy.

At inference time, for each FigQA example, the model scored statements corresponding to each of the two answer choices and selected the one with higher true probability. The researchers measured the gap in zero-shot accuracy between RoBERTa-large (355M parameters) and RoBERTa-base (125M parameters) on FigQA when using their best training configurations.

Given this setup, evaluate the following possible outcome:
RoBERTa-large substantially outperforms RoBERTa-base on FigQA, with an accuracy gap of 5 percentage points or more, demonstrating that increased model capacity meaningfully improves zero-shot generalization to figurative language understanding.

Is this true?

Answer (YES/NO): YES